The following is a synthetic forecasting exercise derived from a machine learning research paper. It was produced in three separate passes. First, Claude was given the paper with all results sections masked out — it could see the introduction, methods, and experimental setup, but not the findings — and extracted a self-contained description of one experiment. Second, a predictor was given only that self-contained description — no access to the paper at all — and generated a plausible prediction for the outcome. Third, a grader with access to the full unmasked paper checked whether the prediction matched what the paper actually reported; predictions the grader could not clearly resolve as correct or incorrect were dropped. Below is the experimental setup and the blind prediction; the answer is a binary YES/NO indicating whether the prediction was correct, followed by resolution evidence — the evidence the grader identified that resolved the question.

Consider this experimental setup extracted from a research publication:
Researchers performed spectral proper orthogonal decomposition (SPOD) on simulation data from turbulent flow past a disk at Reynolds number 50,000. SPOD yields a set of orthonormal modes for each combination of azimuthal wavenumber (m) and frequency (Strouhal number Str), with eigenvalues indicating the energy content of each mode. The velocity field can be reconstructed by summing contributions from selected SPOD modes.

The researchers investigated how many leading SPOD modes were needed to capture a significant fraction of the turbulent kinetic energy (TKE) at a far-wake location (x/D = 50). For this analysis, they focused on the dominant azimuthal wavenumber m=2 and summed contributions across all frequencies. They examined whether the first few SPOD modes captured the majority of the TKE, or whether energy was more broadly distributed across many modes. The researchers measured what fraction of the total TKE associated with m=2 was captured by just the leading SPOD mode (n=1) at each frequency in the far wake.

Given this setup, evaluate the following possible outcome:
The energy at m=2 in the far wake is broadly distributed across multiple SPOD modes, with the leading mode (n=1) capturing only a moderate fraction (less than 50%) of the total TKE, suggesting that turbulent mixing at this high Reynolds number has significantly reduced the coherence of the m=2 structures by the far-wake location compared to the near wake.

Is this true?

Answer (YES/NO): NO